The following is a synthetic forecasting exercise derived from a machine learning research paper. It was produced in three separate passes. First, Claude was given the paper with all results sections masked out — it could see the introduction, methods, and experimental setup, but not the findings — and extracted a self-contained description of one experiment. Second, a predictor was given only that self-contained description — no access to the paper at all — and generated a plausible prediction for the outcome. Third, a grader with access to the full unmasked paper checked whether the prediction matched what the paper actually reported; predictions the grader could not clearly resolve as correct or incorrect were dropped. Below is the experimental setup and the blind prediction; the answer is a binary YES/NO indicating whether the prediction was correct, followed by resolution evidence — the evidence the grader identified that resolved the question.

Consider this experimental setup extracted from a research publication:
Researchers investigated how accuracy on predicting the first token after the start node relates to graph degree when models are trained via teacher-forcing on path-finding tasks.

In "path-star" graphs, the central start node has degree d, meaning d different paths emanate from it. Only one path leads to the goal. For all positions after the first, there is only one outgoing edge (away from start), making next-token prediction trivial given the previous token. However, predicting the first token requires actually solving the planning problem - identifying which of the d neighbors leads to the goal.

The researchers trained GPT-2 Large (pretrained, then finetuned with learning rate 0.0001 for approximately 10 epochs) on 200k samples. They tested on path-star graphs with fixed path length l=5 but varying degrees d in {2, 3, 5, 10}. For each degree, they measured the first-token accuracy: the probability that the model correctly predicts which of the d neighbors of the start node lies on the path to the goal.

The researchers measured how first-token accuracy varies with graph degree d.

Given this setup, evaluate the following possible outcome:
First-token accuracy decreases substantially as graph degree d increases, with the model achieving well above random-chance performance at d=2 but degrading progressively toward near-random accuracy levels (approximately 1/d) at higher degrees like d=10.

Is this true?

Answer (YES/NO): NO